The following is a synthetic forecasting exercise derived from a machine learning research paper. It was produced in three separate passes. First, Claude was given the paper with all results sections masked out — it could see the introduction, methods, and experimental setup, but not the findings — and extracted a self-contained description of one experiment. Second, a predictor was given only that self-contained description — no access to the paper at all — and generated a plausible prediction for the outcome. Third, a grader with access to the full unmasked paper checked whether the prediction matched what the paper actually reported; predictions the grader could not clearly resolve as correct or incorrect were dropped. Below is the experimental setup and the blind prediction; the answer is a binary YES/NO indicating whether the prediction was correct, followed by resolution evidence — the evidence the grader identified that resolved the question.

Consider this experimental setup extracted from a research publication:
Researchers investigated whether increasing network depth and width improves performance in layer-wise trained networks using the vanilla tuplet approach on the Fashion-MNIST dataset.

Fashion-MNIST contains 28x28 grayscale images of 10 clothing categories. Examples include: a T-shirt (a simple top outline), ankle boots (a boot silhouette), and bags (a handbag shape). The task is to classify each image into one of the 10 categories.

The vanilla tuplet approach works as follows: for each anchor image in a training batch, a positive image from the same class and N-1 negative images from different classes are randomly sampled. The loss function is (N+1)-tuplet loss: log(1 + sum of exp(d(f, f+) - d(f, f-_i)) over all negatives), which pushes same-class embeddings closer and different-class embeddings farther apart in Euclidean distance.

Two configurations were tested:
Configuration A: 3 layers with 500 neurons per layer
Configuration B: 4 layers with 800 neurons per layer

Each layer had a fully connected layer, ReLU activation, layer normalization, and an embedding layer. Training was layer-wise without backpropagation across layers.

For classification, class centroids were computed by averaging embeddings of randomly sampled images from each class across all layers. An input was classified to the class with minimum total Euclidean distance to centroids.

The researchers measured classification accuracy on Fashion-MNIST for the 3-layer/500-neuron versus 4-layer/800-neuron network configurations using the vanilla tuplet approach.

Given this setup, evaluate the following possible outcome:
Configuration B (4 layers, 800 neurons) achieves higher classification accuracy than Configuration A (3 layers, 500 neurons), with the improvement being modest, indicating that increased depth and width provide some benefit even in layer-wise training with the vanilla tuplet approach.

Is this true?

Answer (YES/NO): NO